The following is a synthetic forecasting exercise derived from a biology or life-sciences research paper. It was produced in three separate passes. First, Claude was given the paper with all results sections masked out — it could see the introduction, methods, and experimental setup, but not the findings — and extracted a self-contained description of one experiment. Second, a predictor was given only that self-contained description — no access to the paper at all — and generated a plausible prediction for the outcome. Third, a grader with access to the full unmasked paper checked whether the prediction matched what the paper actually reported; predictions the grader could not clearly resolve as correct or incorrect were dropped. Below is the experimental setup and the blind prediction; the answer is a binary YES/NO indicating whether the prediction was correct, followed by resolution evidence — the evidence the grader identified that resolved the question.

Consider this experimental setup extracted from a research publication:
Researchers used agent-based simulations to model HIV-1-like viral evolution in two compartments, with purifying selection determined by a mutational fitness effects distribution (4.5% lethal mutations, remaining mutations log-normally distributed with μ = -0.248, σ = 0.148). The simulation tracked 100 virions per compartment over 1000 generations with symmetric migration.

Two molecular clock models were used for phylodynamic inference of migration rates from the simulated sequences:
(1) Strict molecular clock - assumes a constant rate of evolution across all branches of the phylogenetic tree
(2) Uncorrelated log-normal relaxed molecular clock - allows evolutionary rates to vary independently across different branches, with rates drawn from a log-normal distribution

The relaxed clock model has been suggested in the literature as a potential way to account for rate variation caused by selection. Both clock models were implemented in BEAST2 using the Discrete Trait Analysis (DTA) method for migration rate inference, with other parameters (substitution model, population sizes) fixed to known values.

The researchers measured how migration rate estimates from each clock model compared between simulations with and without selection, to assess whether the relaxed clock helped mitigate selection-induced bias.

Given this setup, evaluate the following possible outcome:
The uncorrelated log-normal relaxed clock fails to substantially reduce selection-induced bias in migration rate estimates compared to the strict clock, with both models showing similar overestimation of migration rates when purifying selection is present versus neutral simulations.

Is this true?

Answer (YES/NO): NO